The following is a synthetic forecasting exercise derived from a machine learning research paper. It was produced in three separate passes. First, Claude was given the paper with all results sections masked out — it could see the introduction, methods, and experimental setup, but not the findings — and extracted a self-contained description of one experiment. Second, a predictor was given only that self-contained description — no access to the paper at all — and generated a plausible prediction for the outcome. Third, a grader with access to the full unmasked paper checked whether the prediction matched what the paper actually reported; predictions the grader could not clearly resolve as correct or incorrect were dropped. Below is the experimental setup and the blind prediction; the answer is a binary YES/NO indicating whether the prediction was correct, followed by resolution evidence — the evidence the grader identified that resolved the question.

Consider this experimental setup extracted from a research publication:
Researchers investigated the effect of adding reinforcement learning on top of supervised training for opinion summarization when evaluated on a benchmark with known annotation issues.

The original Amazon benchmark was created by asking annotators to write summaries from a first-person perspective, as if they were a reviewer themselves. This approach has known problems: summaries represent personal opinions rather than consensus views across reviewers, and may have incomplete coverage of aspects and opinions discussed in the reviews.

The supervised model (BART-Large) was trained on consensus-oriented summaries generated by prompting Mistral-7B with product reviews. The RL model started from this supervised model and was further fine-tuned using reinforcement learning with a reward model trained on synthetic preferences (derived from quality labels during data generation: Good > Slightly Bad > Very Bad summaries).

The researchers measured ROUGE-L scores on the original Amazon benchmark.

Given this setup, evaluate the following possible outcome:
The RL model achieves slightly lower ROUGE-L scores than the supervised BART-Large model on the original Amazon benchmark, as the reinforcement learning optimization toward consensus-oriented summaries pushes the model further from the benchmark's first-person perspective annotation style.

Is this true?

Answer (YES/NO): NO